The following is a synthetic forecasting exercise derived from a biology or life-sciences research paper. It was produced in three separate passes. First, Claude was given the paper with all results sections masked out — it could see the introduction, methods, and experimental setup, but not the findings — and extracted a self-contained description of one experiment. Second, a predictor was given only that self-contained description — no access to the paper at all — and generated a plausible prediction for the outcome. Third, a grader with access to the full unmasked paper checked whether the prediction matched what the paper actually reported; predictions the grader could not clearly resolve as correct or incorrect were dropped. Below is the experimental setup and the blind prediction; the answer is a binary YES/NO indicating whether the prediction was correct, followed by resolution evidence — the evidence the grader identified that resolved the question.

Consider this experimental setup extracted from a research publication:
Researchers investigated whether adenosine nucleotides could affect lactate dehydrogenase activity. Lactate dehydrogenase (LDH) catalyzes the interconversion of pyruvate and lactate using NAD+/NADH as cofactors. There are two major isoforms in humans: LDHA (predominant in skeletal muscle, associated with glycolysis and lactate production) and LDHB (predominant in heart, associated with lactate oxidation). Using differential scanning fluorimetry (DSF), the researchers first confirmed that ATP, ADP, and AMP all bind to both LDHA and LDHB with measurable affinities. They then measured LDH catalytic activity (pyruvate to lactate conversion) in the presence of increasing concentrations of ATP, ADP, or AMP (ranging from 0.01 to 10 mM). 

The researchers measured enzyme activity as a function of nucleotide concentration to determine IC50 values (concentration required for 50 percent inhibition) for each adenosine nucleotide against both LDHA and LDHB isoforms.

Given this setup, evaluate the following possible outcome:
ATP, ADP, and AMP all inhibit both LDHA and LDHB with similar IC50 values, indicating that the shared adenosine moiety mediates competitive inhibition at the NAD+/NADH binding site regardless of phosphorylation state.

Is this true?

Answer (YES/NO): NO